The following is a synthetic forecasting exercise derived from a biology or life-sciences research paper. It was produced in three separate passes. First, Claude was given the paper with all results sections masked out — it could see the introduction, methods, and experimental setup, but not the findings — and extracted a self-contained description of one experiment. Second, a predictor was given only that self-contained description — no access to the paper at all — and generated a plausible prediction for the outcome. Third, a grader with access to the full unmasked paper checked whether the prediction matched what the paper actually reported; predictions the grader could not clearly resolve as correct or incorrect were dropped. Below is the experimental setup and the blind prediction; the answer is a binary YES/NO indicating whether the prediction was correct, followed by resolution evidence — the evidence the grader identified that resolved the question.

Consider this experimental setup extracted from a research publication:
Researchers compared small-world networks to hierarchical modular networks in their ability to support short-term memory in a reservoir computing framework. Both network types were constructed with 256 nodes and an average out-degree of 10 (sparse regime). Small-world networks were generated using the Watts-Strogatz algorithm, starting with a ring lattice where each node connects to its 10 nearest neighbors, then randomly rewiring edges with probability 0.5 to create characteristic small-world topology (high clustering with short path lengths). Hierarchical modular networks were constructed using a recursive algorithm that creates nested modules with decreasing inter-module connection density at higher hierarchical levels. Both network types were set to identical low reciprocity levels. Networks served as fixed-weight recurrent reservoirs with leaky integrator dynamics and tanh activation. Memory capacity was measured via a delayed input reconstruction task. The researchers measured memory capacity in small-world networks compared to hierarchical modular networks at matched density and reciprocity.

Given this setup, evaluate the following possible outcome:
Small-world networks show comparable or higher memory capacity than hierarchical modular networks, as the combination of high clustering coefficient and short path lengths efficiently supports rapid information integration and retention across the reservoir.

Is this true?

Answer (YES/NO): NO